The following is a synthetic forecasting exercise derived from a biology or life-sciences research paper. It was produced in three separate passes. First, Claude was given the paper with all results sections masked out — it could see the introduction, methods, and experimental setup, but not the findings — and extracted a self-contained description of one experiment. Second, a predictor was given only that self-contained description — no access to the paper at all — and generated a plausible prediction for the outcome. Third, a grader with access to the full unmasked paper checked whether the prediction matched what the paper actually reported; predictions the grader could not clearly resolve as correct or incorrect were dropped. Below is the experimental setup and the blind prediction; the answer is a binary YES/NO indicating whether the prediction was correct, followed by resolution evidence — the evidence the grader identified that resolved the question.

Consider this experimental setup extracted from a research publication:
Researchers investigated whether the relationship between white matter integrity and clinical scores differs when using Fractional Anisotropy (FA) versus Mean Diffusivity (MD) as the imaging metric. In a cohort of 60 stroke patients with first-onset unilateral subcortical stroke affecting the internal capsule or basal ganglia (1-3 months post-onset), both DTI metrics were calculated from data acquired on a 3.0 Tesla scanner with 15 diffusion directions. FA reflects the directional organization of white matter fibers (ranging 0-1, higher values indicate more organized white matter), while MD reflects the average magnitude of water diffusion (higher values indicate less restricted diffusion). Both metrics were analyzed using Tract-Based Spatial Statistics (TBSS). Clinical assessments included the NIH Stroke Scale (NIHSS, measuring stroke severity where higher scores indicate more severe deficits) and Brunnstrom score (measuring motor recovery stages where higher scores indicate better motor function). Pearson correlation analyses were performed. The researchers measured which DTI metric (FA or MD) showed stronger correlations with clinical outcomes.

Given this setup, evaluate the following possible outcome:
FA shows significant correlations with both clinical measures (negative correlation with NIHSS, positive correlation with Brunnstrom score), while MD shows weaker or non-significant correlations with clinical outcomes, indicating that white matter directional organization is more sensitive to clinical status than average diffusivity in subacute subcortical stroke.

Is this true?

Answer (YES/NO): NO